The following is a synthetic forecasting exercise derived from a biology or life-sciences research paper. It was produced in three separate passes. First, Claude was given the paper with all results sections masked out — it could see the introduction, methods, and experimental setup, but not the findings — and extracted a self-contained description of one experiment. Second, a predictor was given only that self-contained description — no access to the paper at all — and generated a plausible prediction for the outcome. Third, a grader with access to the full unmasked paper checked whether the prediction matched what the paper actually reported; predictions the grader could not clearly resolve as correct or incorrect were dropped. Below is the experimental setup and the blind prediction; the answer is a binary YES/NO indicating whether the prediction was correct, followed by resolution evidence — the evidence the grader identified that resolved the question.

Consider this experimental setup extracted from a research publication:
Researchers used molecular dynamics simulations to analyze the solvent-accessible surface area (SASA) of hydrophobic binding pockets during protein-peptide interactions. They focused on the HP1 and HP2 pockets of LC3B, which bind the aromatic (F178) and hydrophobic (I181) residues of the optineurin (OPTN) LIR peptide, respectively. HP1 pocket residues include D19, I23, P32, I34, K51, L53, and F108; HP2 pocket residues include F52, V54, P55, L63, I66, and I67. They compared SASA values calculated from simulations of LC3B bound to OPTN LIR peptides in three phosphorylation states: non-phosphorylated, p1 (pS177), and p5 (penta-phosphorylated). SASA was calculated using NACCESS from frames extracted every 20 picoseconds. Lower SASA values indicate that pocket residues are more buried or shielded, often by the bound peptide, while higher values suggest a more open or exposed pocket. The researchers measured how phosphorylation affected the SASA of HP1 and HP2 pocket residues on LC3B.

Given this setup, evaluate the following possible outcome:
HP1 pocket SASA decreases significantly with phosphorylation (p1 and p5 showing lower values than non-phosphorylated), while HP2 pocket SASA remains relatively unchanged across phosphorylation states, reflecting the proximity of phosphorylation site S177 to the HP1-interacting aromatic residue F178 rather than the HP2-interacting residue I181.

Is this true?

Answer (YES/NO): NO